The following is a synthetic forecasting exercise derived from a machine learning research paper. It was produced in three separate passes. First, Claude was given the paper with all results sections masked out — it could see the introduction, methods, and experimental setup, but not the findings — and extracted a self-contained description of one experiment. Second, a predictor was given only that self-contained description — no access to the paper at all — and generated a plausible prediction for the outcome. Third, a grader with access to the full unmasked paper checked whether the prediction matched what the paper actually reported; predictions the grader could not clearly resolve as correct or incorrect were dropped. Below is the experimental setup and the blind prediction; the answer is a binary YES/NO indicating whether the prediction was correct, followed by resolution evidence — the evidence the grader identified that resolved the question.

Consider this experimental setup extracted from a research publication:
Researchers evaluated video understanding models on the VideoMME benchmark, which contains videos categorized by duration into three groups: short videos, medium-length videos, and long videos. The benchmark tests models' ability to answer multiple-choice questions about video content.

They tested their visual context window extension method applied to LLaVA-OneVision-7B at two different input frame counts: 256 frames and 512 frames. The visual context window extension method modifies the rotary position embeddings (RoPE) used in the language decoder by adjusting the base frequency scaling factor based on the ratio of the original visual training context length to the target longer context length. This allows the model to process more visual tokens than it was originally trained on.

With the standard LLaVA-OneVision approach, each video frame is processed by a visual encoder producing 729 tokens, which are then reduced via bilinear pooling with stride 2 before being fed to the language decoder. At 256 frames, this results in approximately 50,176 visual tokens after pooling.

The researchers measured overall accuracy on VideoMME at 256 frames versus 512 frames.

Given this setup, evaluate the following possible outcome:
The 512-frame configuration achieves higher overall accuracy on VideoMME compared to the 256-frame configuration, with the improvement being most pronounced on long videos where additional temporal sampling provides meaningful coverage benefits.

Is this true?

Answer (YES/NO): NO